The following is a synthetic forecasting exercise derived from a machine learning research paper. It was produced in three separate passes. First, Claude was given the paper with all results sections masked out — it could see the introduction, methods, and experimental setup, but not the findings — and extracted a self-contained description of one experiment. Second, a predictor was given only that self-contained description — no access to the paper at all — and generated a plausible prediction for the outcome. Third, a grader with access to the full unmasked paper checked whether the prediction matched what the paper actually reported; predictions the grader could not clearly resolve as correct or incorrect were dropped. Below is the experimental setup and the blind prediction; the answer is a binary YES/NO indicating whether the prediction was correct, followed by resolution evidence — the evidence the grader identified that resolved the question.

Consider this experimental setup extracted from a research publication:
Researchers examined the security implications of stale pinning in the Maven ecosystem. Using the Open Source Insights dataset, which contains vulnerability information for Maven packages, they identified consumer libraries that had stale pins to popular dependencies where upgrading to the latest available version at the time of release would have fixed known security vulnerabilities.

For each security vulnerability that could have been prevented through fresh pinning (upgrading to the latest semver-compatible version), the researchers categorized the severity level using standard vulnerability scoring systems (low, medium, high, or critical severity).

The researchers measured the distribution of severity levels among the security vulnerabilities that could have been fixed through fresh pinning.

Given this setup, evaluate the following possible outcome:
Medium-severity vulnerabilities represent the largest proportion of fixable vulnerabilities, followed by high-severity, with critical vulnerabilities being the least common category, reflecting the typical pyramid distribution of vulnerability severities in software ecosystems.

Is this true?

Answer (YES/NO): NO